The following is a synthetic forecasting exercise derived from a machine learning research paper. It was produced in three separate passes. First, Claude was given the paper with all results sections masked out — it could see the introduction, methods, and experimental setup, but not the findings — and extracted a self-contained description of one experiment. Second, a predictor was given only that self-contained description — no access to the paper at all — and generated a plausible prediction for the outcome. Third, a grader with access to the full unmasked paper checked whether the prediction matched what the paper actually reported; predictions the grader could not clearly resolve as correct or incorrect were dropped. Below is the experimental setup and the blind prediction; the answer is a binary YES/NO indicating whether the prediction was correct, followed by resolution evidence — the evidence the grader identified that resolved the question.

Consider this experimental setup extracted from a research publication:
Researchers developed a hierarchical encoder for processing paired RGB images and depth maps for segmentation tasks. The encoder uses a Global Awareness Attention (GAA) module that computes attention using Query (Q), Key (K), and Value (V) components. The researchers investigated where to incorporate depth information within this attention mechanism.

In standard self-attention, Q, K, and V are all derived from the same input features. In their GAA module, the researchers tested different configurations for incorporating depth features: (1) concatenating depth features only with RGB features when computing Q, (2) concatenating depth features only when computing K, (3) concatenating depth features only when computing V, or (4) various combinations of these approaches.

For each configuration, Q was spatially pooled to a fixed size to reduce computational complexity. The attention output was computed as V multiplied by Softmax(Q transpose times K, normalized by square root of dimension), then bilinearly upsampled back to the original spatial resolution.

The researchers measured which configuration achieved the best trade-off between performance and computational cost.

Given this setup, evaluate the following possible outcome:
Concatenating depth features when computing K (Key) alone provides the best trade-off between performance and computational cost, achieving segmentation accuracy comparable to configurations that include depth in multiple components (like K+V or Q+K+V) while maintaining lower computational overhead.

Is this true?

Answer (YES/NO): NO